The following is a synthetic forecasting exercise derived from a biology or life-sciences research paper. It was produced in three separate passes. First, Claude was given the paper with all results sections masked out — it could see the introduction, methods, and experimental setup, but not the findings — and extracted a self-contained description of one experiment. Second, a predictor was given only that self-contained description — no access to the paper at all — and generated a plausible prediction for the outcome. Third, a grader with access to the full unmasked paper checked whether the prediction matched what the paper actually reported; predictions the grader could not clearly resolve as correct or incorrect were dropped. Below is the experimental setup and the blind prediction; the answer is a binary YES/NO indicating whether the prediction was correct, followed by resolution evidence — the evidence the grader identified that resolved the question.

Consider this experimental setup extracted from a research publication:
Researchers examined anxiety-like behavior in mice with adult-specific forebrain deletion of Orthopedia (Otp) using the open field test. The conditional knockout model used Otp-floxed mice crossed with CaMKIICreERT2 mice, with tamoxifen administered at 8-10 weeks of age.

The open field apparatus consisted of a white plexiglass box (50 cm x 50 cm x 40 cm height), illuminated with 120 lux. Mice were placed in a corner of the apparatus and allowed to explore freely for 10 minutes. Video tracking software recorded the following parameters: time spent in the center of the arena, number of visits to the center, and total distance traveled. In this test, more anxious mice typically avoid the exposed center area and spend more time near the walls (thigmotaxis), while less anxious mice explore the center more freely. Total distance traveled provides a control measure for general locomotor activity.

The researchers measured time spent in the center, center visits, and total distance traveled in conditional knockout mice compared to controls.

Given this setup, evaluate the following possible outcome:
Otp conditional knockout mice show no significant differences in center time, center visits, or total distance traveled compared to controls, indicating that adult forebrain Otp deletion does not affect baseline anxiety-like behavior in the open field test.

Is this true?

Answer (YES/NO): YES